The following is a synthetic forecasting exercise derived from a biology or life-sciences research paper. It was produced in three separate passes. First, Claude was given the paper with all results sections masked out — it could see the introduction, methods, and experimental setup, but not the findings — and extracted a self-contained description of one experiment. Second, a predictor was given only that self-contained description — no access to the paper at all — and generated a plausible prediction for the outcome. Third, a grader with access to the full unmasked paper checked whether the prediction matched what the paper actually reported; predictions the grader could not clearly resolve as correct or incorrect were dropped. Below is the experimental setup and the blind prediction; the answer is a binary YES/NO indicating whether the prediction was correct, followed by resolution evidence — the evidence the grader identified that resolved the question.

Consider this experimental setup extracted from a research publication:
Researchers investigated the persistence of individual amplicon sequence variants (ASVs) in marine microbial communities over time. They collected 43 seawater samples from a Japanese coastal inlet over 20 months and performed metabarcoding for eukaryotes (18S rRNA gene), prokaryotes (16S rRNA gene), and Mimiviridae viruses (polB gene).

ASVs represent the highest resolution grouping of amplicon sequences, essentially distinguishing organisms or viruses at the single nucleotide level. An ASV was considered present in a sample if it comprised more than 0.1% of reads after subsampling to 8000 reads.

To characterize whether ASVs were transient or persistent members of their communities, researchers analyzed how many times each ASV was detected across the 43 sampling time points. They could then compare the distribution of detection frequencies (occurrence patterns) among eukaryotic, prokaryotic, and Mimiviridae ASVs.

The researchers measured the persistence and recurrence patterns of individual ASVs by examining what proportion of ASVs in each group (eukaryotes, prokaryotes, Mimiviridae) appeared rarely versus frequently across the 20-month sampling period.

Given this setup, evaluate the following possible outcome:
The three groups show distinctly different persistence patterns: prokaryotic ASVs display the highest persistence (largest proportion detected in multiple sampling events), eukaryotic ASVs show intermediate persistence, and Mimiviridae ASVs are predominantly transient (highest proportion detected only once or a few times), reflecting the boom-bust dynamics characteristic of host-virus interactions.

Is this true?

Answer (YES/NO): YES